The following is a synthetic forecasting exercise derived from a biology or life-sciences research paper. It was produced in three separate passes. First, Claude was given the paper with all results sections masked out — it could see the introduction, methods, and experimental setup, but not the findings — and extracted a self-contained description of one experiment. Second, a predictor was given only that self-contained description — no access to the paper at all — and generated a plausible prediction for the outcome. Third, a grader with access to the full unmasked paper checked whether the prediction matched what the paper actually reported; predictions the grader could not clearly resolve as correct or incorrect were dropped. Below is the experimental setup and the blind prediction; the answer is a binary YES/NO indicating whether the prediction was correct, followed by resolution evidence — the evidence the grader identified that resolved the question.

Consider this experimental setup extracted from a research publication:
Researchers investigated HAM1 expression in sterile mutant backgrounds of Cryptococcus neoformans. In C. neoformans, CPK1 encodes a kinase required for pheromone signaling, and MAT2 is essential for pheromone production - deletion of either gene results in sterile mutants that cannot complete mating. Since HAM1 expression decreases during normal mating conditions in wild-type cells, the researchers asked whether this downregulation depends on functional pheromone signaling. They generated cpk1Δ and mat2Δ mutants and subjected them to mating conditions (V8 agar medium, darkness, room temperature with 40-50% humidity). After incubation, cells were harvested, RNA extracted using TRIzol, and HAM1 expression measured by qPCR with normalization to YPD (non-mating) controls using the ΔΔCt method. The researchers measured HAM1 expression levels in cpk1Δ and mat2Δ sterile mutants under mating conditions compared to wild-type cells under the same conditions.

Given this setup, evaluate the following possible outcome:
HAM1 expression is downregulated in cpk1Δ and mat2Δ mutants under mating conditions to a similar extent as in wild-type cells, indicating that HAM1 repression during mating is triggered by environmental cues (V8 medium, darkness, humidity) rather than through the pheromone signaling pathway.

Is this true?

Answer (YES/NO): NO